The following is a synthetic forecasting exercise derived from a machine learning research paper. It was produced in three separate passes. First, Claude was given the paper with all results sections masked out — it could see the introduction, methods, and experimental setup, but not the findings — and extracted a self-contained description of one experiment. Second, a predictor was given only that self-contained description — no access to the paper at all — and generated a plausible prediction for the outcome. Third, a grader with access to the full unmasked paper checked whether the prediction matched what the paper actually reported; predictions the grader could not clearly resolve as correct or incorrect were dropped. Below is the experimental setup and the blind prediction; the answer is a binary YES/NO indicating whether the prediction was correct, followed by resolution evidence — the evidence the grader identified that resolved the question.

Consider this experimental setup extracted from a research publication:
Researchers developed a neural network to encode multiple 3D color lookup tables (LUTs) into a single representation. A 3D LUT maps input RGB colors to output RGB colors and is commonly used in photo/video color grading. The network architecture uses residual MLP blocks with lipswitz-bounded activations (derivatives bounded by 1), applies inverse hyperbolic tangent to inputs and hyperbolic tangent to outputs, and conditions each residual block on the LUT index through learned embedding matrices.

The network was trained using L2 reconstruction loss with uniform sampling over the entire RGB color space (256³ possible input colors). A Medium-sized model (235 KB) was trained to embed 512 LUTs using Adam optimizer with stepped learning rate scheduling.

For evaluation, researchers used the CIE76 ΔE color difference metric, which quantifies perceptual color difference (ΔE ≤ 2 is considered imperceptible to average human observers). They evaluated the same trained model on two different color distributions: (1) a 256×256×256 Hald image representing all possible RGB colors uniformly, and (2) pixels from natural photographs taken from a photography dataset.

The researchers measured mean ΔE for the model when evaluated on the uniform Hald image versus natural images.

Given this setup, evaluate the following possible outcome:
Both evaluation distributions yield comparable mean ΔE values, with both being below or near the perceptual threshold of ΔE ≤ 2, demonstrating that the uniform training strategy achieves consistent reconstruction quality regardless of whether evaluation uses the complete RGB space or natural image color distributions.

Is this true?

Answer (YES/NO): NO